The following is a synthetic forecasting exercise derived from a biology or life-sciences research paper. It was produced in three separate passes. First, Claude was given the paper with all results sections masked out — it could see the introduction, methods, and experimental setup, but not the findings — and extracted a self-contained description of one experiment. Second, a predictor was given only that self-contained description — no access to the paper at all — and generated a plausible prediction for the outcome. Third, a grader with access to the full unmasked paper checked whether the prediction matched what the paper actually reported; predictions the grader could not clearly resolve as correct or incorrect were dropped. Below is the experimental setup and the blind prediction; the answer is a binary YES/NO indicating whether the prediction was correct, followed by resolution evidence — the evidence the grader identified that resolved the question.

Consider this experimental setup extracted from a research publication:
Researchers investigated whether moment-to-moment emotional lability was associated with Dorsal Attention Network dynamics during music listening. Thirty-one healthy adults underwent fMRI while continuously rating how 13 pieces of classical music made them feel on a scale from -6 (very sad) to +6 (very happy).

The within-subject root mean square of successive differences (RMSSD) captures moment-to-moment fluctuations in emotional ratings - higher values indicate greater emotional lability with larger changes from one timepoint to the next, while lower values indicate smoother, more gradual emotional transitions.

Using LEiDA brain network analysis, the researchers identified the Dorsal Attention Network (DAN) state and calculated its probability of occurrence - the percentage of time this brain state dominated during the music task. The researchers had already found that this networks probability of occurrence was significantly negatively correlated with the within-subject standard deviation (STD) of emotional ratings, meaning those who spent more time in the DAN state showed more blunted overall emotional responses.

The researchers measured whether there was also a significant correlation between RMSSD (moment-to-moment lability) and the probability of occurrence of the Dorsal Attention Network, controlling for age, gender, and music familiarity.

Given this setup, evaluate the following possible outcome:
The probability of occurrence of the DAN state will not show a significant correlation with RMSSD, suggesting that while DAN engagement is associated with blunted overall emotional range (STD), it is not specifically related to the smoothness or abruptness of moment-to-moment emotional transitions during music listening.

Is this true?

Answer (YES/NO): YES